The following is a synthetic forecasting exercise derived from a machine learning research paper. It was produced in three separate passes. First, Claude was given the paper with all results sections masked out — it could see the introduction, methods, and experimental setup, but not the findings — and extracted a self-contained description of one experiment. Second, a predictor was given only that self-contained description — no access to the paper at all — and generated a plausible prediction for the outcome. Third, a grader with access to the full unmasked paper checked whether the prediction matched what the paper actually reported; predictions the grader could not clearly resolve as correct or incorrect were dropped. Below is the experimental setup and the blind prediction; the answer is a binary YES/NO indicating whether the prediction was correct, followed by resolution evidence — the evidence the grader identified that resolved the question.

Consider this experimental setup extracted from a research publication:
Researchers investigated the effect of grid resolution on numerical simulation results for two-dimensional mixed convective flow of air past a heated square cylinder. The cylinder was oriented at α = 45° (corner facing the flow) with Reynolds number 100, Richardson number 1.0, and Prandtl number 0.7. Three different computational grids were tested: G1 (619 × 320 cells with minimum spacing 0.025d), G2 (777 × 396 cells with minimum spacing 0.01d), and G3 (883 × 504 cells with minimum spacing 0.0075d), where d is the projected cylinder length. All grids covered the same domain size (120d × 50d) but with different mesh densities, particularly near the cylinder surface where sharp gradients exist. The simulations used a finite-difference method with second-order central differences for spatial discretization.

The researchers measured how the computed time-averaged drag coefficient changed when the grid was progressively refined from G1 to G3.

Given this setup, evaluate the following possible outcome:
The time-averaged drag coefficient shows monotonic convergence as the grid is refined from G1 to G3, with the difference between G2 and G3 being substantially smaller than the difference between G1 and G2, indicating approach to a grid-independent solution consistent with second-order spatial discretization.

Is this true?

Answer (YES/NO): NO